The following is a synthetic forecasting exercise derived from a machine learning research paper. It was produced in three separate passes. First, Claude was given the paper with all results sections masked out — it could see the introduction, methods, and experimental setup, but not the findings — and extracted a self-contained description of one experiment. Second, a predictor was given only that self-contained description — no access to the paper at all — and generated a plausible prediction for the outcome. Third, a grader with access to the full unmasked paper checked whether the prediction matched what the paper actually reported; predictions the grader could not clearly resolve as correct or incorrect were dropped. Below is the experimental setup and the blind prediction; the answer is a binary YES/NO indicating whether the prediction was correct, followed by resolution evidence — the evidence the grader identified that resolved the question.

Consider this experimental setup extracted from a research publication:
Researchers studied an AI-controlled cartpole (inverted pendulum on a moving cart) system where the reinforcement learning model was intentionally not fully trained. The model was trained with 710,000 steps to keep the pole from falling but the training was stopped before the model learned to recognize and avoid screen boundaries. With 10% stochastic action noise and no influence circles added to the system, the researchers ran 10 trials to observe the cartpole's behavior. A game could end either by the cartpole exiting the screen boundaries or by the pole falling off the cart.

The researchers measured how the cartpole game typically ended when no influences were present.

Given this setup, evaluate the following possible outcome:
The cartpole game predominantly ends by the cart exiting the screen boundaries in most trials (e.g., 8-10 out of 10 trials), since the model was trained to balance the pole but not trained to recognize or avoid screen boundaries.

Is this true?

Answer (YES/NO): YES